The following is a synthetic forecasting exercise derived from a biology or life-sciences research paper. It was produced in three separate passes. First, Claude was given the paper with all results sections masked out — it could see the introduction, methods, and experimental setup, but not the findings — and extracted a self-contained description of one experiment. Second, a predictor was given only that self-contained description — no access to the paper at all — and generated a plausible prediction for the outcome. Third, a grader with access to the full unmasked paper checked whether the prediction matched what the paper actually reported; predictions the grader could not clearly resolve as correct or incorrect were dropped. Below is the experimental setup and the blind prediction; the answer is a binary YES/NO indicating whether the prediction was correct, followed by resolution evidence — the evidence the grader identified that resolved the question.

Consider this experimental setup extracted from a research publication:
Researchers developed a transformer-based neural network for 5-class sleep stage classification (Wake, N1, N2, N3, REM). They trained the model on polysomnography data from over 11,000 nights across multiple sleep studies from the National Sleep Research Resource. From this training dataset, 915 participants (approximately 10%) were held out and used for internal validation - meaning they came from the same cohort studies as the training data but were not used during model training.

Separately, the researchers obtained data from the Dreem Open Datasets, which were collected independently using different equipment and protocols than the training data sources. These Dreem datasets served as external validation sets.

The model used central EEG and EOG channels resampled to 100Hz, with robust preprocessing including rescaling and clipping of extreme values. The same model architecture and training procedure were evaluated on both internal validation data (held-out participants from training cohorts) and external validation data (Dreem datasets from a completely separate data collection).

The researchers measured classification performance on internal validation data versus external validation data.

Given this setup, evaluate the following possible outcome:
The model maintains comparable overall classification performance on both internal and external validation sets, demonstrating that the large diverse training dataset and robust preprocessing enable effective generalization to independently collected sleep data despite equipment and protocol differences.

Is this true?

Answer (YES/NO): NO